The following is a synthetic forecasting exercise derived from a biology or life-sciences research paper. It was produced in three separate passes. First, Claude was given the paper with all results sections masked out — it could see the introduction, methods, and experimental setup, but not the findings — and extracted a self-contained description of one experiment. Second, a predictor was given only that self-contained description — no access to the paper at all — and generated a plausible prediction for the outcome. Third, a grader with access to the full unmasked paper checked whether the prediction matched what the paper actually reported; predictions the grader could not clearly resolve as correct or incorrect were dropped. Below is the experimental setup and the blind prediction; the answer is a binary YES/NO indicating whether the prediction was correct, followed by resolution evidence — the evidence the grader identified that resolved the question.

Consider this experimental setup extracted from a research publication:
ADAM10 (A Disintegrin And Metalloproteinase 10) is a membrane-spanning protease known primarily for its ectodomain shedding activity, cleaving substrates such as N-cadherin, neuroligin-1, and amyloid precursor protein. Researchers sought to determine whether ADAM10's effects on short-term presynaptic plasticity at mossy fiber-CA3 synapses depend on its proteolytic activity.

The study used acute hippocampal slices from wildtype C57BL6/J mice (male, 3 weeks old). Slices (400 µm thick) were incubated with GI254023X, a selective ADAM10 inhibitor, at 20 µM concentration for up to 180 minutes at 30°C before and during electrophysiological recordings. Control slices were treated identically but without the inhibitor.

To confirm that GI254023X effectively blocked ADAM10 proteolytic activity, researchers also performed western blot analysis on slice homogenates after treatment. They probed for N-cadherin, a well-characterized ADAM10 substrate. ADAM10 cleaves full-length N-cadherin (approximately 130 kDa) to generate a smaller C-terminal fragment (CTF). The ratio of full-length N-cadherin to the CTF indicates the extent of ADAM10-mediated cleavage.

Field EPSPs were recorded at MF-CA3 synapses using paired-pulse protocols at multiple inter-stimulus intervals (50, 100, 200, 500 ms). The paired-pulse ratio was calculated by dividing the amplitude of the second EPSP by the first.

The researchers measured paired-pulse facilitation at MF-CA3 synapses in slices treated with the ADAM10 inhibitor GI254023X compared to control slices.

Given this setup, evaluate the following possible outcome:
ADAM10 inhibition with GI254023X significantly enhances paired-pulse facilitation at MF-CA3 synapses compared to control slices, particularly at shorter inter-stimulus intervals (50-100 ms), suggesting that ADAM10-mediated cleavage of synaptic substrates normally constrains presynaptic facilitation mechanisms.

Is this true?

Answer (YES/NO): NO